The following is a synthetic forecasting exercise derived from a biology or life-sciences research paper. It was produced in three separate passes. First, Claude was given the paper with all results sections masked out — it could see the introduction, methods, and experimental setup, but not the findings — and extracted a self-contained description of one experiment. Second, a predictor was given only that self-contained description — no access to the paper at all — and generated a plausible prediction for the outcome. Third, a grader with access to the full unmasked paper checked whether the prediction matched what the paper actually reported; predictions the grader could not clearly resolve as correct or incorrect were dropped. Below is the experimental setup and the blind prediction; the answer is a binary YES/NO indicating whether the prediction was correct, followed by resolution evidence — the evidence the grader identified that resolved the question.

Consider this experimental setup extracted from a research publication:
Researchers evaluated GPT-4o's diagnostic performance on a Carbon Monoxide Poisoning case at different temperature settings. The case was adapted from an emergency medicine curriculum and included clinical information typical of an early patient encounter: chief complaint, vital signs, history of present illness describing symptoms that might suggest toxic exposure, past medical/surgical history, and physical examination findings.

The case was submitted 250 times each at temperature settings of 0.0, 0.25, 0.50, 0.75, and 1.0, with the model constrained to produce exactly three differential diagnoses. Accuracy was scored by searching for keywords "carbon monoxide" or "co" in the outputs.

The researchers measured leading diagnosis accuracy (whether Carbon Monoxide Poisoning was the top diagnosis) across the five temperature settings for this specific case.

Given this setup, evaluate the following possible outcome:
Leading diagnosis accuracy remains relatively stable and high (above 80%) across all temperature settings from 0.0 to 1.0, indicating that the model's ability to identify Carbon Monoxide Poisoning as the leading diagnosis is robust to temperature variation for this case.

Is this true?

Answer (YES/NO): YES